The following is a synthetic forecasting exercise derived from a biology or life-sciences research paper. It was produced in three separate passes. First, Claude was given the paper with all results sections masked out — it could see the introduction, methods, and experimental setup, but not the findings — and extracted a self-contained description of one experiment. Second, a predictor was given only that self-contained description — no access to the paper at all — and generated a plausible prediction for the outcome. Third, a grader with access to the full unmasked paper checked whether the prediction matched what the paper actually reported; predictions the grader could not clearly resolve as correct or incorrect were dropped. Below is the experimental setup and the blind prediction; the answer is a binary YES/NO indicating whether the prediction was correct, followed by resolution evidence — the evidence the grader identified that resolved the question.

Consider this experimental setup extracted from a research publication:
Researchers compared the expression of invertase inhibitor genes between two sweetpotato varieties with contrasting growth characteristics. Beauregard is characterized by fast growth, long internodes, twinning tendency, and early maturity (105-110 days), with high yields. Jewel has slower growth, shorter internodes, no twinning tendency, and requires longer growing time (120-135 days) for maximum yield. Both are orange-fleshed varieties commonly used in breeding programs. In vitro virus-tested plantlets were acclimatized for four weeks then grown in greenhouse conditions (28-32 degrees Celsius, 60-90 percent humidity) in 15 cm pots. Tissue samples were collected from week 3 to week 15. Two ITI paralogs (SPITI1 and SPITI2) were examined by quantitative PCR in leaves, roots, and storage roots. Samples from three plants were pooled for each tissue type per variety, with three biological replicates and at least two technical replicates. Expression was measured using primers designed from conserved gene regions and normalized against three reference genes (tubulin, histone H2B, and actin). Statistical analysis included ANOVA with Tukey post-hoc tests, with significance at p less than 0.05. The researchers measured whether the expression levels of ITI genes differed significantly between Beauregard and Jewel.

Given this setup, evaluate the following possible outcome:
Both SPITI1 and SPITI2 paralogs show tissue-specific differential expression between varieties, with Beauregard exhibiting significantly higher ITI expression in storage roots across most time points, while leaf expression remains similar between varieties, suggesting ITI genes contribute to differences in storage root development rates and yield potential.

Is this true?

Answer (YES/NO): NO